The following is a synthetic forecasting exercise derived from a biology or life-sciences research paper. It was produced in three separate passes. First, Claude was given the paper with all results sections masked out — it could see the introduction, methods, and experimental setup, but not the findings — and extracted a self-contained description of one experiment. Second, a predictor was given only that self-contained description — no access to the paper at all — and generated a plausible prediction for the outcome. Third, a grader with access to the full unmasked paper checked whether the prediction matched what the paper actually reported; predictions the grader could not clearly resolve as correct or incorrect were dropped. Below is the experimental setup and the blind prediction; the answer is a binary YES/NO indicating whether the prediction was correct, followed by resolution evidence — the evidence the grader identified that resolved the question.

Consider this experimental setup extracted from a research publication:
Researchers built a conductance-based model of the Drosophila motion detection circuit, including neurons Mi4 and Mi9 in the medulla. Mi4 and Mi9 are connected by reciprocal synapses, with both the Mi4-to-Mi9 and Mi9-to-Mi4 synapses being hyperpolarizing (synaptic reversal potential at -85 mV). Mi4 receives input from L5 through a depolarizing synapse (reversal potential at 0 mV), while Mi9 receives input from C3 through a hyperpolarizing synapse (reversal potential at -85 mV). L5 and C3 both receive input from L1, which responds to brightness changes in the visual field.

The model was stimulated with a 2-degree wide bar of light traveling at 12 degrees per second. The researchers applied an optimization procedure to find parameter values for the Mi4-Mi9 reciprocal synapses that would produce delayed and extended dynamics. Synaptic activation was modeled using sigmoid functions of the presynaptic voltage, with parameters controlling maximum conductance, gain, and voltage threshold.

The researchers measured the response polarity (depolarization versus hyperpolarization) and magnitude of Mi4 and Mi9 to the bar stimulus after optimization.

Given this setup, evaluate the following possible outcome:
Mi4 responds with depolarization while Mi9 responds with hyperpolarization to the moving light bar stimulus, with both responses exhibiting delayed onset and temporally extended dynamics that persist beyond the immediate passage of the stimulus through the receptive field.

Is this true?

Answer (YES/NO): YES